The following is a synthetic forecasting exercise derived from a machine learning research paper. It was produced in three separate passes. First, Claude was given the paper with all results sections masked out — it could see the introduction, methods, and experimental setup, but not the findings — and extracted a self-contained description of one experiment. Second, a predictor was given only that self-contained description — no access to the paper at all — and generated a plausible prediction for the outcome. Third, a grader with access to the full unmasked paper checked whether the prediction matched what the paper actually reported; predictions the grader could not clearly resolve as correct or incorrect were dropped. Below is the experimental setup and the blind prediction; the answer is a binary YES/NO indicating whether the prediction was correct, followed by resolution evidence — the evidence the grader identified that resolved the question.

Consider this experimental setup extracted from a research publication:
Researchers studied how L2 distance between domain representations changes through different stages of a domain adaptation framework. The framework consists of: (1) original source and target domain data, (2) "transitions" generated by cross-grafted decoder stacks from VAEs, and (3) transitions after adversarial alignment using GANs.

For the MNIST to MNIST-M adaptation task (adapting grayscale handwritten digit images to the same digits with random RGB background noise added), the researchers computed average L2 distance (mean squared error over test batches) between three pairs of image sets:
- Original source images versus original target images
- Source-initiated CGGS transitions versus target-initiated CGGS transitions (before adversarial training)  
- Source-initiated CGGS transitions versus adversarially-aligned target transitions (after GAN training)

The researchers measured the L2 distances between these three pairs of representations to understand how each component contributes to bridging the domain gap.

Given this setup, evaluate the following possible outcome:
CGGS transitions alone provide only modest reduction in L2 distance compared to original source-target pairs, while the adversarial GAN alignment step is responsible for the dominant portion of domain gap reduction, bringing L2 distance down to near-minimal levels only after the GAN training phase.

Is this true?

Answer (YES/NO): NO